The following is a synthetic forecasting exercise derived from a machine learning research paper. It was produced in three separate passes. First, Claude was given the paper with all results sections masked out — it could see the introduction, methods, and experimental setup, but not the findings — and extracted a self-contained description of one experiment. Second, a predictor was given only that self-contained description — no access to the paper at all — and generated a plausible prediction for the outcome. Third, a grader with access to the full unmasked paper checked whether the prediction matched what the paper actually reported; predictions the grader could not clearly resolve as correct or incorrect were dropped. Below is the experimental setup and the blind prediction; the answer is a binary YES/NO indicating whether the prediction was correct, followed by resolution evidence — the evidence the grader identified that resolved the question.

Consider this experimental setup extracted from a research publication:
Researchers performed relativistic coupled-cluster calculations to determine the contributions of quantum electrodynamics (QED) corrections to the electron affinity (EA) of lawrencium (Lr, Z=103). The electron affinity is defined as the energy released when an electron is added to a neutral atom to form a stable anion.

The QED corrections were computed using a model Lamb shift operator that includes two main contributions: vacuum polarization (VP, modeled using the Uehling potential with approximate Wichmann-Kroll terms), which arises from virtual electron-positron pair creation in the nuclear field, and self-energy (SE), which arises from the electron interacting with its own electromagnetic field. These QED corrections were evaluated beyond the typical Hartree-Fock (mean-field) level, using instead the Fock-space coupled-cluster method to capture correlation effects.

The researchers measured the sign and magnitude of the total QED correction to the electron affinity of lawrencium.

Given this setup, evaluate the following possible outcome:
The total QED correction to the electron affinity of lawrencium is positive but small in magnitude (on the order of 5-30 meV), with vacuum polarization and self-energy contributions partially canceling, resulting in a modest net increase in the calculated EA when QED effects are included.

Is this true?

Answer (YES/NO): NO